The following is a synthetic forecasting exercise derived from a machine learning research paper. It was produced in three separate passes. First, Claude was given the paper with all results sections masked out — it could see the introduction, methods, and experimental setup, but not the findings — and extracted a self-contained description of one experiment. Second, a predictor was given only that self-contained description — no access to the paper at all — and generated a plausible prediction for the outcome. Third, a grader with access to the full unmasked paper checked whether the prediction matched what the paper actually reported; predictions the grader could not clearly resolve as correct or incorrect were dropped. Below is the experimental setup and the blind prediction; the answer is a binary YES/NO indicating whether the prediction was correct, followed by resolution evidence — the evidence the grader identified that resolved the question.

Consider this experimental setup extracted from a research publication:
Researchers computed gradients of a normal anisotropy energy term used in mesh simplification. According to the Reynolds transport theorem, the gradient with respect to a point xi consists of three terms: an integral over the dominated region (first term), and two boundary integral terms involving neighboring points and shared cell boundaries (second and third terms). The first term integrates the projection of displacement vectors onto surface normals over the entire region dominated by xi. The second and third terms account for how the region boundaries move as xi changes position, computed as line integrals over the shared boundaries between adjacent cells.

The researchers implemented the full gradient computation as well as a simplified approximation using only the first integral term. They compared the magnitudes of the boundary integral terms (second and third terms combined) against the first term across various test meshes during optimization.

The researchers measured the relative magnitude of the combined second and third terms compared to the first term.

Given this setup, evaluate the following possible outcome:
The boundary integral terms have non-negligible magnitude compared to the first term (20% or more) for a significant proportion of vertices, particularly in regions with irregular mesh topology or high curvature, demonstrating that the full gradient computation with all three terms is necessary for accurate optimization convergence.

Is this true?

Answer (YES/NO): NO